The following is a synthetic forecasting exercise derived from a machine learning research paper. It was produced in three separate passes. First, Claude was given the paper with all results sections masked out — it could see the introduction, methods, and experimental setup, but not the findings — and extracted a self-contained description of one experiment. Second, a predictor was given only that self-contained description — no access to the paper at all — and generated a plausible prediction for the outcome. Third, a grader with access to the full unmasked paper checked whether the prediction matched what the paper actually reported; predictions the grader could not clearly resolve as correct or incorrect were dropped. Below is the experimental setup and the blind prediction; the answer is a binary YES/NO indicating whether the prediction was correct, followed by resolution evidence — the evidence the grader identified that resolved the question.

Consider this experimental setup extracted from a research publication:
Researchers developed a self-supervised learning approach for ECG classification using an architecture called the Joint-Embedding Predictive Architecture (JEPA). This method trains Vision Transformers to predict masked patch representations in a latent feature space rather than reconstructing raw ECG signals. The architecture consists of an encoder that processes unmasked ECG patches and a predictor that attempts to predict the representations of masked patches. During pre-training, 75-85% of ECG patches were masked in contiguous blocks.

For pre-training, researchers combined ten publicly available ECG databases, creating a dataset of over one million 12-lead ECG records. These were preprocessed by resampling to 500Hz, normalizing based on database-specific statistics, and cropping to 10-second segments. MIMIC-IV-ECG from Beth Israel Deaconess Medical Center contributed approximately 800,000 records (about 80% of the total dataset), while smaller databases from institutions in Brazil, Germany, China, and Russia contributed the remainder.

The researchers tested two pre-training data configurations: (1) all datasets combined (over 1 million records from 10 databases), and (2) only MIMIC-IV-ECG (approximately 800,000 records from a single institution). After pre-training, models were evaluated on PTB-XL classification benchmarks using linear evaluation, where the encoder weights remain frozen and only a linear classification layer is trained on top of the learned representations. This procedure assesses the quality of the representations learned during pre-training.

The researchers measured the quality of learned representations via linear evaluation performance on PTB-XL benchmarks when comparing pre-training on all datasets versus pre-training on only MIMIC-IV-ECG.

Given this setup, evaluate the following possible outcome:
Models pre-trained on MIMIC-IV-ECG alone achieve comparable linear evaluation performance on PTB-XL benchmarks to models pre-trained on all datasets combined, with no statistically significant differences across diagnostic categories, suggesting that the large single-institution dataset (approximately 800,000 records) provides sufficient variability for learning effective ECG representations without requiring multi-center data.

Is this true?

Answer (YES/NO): YES